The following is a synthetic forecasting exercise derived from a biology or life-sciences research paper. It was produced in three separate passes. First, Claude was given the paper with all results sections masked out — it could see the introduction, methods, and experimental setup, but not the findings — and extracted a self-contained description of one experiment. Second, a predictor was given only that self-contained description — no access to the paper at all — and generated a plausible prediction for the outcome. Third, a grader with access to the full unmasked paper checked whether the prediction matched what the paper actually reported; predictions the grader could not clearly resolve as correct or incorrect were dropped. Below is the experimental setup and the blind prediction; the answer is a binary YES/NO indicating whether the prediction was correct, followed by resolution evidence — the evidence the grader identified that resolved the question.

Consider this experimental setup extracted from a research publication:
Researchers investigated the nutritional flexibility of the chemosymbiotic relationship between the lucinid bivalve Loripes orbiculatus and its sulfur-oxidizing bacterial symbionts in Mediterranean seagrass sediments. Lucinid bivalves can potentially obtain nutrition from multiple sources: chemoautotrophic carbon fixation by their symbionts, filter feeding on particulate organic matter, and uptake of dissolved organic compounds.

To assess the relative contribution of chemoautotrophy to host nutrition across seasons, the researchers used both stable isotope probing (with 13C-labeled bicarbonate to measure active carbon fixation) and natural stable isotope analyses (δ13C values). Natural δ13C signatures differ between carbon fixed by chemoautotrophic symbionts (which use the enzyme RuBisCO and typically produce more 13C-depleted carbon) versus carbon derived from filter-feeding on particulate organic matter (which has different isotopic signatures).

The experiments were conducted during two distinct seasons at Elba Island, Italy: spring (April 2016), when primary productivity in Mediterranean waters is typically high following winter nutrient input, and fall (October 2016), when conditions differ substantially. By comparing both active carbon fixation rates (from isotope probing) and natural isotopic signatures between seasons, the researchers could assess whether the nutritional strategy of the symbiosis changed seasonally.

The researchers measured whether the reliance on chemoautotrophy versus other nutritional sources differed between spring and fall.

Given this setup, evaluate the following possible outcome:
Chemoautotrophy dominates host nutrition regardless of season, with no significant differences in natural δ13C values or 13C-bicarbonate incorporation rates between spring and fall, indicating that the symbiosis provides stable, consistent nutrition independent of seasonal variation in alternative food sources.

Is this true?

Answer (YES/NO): NO